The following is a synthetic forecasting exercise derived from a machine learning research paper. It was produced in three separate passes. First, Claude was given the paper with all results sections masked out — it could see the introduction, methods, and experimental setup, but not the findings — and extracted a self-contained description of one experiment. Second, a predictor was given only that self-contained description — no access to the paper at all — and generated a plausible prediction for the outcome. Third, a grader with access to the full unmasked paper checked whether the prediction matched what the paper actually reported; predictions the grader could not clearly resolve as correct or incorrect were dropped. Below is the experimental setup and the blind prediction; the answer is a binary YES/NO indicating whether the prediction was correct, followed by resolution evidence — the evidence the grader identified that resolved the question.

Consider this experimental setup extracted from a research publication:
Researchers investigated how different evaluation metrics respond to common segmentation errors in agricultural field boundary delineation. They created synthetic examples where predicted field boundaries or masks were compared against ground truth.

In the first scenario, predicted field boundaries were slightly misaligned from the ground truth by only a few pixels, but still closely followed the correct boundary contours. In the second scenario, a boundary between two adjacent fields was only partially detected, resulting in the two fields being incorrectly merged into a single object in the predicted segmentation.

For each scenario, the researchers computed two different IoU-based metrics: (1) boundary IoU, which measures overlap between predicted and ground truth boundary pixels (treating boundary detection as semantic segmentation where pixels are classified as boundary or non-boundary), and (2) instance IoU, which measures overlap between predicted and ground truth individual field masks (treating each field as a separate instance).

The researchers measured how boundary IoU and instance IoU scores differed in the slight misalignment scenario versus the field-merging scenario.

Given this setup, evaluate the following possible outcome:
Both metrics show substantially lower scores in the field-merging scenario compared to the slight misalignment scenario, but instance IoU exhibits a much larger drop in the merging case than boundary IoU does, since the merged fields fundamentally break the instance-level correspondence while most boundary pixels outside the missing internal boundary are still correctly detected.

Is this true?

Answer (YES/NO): NO